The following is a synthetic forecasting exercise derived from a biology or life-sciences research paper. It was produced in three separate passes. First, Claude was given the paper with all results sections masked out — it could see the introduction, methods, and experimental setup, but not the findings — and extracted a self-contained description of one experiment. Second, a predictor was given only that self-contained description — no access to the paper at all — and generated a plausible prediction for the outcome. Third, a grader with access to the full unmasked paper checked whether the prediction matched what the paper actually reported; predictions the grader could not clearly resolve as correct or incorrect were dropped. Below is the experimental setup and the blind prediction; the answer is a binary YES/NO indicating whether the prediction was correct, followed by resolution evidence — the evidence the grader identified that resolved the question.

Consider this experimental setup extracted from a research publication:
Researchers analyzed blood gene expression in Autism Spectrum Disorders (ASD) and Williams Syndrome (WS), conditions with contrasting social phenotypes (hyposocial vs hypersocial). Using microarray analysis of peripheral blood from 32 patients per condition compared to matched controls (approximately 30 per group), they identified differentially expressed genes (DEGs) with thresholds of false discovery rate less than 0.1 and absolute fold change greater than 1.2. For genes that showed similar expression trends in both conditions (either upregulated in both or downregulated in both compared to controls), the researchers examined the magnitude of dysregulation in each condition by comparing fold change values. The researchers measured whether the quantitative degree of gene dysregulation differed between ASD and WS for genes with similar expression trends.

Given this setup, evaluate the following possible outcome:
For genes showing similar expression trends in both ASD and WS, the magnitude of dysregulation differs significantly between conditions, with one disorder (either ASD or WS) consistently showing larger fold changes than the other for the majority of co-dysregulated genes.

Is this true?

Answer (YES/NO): NO